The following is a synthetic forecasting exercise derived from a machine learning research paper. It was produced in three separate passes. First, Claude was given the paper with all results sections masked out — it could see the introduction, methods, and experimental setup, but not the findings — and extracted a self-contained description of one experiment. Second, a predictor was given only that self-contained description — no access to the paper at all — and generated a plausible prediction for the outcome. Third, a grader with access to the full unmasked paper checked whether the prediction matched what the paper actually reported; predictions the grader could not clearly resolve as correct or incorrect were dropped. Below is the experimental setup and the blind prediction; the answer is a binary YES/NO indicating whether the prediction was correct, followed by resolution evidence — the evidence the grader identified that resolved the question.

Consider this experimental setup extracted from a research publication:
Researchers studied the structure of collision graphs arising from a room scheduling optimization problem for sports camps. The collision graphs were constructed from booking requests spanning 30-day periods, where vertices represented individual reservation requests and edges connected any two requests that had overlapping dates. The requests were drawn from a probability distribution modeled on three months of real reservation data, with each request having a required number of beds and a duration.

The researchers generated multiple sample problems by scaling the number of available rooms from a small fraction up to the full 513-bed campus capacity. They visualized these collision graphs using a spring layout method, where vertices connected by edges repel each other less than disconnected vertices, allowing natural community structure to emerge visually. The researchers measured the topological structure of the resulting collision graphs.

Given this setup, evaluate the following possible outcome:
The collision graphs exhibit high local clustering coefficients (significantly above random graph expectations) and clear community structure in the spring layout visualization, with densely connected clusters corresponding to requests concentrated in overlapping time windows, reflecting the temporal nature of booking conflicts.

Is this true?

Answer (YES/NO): NO